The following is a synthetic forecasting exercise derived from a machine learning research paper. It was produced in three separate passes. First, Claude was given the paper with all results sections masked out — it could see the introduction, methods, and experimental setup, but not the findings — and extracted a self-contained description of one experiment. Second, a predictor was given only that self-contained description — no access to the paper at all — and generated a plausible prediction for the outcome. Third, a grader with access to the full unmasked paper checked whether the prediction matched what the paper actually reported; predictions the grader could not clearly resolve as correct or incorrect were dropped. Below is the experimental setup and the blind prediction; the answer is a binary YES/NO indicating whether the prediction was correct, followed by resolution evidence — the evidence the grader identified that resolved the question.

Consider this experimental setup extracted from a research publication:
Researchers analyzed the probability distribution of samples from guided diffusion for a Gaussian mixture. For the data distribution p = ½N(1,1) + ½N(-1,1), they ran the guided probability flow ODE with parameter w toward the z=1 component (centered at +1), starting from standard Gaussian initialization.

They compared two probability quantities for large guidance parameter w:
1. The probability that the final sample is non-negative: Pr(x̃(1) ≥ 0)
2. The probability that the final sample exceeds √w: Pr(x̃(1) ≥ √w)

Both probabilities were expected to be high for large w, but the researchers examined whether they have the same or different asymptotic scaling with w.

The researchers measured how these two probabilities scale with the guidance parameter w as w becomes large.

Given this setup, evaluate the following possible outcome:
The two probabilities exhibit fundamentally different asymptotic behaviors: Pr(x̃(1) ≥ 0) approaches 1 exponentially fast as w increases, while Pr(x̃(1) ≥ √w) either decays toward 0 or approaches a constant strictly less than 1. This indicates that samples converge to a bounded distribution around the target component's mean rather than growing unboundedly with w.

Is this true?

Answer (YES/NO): NO